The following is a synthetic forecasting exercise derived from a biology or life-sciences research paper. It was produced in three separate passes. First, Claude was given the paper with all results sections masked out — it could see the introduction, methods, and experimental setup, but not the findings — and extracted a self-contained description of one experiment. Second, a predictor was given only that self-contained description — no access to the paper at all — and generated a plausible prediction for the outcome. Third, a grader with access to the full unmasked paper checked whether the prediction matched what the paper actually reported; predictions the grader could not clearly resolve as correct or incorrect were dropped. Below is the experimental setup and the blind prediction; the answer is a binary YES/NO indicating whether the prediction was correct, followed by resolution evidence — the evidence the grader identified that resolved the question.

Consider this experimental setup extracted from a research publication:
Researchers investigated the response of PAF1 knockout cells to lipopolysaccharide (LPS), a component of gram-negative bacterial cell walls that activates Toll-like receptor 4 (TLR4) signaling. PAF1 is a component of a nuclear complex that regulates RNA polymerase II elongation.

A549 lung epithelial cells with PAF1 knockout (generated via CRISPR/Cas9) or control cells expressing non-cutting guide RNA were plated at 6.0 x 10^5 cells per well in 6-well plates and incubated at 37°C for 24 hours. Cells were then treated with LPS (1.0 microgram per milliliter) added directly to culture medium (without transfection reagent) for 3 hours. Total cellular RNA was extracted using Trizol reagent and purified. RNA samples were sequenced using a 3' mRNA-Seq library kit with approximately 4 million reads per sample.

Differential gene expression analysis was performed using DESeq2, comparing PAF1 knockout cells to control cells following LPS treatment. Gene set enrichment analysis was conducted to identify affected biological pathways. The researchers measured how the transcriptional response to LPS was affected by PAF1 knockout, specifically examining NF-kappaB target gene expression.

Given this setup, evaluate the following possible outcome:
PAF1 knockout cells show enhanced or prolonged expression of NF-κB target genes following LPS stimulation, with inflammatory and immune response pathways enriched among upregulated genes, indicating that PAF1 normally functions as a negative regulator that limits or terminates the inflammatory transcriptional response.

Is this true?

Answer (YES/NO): NO